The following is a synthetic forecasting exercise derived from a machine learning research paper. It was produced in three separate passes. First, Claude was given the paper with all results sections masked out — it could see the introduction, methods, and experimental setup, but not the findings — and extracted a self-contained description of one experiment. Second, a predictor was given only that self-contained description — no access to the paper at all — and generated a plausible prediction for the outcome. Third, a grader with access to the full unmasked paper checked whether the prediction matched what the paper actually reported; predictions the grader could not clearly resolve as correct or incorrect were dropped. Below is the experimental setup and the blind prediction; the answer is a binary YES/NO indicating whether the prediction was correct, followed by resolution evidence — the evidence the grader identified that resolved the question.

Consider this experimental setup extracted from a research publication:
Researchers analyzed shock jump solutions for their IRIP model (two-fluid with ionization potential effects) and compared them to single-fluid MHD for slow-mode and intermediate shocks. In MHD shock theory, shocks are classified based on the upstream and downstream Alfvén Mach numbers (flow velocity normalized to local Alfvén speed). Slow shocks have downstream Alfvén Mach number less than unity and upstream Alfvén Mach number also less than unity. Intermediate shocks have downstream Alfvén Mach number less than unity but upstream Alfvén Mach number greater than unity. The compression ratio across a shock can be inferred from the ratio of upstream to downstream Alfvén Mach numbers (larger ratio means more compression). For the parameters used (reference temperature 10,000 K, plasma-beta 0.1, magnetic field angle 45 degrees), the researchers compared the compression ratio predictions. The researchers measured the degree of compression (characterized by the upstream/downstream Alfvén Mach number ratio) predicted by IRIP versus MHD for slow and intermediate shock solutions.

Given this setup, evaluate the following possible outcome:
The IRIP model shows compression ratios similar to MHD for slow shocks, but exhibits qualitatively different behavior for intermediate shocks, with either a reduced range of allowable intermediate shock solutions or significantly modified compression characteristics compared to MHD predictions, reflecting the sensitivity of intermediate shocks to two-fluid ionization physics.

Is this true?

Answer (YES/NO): NO